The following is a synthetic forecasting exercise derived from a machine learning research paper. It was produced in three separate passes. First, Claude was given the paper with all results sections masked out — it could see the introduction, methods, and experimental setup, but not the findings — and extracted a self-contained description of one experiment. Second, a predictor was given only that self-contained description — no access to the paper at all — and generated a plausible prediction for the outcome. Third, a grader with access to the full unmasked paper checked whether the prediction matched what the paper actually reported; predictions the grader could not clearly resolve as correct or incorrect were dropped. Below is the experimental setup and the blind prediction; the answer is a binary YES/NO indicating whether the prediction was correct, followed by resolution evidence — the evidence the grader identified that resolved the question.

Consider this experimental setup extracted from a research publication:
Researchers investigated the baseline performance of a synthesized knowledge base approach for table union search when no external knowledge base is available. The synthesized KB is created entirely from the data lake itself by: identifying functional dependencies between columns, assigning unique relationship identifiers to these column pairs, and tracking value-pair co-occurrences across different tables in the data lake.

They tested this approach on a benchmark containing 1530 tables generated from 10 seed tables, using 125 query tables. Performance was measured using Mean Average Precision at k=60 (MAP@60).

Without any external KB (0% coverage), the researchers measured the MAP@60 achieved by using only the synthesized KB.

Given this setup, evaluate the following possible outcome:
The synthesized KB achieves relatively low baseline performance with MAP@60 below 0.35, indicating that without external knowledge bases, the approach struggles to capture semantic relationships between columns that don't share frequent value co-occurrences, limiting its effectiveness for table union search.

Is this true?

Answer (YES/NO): NO